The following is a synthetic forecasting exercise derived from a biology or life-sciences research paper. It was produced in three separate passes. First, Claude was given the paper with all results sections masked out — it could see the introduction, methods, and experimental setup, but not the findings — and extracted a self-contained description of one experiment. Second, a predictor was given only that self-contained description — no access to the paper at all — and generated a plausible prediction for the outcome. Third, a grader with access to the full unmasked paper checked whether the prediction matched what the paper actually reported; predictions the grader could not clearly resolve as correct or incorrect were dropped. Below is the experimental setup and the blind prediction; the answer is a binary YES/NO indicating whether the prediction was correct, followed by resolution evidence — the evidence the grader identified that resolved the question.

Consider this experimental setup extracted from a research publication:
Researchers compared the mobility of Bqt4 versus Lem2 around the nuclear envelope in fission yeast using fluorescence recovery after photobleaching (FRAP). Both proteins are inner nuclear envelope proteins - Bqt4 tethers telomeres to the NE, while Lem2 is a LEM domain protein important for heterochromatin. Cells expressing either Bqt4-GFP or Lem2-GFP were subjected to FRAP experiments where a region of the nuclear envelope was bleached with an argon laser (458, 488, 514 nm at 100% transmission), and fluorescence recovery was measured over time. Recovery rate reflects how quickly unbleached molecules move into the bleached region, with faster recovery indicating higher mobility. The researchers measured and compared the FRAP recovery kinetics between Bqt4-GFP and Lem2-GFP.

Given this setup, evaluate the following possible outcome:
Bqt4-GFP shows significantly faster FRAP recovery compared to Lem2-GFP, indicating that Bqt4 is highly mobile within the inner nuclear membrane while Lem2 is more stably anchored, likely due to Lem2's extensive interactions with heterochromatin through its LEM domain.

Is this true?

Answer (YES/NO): YES